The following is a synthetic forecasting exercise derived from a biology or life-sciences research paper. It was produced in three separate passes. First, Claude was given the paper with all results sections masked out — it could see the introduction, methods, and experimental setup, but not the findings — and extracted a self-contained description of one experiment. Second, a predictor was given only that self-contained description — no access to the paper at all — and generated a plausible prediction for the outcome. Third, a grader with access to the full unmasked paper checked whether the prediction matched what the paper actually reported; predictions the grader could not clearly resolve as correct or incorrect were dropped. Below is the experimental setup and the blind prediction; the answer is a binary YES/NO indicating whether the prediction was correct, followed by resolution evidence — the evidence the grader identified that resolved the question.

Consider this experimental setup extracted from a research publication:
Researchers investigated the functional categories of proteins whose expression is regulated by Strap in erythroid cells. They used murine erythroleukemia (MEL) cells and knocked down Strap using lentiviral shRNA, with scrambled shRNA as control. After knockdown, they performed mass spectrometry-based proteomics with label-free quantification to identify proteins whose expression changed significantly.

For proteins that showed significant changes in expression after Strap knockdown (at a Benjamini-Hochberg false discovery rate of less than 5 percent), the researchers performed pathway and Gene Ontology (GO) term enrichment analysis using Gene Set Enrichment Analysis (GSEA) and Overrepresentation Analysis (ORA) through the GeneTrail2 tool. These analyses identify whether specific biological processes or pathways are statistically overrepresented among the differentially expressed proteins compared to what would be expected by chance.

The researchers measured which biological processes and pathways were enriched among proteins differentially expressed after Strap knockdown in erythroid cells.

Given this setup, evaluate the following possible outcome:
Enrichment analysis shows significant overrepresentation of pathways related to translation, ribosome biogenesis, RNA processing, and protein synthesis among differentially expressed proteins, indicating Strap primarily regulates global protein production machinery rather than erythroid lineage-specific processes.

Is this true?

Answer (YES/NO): NO